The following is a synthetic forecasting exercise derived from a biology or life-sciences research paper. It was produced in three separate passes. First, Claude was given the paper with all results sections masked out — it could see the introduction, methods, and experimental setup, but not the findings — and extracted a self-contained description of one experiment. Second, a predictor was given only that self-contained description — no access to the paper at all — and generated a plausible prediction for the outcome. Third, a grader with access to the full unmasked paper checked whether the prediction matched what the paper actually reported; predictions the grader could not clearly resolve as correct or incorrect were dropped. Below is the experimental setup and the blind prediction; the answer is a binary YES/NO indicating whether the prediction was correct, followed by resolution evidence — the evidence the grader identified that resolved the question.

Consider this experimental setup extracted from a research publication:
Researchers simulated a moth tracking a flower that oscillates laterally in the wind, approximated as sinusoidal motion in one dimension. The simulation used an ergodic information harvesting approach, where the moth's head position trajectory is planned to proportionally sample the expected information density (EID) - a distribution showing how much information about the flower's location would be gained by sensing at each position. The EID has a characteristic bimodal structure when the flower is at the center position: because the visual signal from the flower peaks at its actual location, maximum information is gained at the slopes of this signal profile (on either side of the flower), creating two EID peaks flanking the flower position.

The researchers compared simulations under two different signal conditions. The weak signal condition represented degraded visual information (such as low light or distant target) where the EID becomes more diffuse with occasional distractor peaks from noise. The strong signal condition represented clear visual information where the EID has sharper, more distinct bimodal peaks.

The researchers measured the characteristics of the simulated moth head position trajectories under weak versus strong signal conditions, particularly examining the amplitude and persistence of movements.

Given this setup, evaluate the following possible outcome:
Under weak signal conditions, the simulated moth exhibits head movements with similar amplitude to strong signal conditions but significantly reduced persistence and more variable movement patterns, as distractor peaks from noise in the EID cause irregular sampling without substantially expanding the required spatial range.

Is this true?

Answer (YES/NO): NO